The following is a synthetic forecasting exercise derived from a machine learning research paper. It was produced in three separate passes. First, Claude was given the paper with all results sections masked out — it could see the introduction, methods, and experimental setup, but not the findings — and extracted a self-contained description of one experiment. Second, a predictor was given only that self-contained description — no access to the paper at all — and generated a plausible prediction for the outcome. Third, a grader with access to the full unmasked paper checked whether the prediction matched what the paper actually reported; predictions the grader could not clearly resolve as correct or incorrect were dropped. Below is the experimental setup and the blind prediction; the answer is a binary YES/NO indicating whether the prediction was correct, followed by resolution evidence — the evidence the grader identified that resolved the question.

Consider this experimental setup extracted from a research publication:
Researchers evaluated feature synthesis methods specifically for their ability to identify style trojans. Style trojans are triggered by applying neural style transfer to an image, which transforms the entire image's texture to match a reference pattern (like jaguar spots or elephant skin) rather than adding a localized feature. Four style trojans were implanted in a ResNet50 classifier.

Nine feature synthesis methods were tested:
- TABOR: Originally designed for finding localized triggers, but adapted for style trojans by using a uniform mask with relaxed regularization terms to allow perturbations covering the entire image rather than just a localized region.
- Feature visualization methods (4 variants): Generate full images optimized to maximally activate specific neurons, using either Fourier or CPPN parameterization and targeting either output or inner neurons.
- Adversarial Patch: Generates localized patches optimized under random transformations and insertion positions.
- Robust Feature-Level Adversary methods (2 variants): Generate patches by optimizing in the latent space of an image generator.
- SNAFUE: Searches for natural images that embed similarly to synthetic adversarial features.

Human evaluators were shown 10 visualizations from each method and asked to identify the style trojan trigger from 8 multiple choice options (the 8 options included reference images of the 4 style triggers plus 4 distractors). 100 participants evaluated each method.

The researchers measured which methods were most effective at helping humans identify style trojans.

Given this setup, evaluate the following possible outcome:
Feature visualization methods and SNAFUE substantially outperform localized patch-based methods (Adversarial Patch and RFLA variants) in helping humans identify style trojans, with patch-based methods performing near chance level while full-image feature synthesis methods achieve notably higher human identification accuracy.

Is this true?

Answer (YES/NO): NO